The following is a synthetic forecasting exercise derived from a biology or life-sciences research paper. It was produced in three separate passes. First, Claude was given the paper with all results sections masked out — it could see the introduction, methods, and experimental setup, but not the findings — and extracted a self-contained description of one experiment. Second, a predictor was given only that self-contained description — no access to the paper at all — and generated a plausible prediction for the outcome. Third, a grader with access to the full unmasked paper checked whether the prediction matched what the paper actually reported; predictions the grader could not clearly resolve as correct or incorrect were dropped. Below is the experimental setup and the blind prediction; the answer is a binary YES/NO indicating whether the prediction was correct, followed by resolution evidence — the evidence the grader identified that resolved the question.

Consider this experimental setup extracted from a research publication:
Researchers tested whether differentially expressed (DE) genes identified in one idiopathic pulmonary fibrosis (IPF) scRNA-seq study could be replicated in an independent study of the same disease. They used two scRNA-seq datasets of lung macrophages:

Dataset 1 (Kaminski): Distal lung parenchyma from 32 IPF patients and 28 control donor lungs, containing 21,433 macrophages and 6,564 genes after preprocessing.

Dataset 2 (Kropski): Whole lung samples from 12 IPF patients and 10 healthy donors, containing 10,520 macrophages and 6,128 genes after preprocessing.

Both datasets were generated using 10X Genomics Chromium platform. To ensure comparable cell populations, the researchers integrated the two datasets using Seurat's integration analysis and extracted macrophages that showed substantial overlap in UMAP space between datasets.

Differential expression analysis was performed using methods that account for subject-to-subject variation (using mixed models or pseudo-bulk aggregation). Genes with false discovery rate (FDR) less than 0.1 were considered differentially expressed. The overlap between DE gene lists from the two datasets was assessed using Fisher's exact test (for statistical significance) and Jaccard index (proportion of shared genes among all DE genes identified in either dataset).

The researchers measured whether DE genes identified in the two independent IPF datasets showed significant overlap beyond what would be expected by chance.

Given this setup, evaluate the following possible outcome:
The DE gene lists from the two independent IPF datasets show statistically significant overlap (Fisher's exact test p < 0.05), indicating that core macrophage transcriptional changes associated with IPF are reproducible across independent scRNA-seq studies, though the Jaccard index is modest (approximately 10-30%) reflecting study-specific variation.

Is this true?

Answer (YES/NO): NO